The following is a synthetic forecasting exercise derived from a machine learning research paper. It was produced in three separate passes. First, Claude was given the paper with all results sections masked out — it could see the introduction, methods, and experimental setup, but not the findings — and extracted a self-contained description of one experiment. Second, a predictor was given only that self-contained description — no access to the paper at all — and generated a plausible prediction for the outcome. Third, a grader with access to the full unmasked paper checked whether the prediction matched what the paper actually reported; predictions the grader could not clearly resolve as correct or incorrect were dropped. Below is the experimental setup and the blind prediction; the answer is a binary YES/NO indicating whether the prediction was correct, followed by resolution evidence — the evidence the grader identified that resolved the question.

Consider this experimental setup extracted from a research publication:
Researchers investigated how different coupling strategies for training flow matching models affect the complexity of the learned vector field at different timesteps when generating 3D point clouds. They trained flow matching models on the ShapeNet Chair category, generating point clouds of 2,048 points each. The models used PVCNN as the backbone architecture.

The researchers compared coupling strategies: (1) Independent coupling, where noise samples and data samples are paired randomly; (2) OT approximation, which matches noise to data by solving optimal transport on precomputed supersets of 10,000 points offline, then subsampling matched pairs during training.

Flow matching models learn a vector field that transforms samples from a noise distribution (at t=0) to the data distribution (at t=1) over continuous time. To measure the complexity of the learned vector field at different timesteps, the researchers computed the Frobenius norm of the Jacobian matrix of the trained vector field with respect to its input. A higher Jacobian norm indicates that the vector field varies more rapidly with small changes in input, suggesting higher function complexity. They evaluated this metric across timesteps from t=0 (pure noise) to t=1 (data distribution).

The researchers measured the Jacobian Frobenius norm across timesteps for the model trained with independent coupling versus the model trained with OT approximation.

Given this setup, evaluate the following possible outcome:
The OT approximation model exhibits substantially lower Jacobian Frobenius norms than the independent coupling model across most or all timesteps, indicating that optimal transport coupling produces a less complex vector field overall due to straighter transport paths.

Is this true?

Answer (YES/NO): NO